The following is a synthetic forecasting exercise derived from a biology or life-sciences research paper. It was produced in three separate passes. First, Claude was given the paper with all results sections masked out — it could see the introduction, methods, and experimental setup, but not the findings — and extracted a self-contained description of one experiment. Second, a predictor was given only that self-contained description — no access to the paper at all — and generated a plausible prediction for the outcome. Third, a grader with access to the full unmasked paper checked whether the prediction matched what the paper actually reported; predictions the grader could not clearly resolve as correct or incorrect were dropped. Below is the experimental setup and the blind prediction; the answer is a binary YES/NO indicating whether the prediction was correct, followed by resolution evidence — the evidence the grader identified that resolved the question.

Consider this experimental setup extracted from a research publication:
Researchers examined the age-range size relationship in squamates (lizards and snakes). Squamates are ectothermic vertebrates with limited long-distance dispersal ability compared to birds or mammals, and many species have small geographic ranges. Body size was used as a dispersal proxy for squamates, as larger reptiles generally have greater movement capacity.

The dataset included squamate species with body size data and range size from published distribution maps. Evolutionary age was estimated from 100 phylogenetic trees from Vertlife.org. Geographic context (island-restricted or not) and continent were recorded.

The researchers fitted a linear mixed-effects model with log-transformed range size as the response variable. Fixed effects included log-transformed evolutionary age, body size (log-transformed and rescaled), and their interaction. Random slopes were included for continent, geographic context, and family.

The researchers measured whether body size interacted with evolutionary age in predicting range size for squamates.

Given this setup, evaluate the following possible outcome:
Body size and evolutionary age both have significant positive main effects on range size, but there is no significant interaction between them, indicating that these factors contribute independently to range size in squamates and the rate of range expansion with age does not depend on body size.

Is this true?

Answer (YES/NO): YES